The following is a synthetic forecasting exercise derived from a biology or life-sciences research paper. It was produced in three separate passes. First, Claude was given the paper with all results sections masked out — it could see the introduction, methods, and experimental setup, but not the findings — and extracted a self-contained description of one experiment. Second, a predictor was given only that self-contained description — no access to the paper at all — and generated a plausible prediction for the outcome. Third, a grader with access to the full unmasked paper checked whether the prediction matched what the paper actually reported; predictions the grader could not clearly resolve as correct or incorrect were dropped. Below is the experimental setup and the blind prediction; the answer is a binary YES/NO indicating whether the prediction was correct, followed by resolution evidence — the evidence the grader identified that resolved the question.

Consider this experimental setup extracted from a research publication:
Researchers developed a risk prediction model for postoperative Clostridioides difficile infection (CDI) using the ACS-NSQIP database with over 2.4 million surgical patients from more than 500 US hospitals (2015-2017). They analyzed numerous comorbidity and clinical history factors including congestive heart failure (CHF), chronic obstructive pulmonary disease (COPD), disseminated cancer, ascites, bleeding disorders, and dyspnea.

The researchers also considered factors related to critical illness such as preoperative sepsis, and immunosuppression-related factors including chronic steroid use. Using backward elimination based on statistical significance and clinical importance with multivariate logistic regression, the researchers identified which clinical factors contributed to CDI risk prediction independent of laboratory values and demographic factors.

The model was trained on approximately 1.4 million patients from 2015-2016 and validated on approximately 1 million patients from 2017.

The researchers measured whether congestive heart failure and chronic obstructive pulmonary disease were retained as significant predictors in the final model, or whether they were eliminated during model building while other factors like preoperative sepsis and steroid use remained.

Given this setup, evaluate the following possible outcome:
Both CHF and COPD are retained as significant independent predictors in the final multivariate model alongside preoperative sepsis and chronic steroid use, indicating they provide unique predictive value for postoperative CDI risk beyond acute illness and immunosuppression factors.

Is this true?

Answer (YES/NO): NO